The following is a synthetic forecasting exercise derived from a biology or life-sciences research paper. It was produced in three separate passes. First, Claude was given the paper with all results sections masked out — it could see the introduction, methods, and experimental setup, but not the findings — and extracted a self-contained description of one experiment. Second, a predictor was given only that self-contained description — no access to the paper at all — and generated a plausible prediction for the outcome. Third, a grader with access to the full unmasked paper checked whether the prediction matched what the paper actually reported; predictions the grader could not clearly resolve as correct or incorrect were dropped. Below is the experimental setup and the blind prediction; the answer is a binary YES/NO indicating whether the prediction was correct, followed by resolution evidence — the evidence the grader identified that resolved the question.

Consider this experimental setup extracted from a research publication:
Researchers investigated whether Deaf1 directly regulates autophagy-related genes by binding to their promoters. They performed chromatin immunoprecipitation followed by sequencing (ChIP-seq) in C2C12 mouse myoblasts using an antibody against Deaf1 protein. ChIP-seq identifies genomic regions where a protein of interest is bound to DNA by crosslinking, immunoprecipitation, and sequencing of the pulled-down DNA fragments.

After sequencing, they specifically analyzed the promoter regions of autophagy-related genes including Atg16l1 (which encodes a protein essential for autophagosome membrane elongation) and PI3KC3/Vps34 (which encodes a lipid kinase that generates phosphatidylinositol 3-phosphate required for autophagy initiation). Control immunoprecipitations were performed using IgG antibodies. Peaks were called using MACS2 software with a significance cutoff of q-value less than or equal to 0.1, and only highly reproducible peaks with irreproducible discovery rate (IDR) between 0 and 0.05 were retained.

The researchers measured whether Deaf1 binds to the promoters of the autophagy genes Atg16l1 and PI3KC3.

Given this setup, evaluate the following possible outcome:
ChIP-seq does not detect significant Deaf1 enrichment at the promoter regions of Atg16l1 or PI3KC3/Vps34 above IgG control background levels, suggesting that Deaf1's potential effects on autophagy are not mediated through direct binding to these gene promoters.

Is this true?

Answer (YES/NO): NO